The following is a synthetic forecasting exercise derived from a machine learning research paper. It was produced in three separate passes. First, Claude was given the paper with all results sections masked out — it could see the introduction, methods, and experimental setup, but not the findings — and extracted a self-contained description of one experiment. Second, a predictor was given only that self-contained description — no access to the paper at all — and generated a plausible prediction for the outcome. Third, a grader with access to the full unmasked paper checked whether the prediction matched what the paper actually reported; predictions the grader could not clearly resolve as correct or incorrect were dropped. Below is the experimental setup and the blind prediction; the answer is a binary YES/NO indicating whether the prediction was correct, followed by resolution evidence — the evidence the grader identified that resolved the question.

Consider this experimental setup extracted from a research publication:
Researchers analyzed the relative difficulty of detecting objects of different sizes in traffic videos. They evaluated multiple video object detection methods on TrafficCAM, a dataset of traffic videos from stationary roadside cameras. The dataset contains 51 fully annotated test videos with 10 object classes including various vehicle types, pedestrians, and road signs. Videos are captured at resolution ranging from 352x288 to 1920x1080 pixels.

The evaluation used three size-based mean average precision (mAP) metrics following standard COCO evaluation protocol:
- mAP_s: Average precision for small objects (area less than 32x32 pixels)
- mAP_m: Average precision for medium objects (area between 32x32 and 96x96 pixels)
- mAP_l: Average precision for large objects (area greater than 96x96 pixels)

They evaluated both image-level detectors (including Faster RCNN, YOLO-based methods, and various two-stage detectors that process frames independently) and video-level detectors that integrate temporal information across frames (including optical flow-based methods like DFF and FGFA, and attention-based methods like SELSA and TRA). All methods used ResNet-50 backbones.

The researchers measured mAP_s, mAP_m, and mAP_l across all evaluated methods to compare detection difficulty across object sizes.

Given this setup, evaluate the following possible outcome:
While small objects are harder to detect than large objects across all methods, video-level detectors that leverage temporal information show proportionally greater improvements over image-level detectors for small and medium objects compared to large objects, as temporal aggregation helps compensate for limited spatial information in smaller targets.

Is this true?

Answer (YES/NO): NO